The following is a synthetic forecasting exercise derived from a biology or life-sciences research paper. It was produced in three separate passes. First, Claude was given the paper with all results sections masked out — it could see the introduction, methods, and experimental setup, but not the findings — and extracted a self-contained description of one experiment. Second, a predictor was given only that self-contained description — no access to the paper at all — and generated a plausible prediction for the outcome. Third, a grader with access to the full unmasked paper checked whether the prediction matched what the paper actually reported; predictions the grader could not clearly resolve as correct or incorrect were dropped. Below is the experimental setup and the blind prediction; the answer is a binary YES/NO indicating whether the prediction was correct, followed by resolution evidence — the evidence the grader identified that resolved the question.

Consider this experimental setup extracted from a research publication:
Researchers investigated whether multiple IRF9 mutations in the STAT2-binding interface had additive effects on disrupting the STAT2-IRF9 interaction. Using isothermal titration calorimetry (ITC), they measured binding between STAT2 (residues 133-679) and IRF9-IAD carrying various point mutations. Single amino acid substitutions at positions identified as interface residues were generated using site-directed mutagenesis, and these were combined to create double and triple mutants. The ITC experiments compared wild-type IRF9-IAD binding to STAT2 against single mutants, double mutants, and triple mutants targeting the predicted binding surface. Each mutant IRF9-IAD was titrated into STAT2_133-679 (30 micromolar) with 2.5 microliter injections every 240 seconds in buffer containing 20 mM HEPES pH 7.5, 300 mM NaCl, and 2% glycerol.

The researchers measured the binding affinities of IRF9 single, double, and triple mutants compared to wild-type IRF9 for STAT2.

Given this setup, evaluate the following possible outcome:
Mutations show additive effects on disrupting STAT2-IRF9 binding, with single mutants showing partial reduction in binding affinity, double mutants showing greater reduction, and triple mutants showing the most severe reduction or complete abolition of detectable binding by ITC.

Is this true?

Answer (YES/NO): NO